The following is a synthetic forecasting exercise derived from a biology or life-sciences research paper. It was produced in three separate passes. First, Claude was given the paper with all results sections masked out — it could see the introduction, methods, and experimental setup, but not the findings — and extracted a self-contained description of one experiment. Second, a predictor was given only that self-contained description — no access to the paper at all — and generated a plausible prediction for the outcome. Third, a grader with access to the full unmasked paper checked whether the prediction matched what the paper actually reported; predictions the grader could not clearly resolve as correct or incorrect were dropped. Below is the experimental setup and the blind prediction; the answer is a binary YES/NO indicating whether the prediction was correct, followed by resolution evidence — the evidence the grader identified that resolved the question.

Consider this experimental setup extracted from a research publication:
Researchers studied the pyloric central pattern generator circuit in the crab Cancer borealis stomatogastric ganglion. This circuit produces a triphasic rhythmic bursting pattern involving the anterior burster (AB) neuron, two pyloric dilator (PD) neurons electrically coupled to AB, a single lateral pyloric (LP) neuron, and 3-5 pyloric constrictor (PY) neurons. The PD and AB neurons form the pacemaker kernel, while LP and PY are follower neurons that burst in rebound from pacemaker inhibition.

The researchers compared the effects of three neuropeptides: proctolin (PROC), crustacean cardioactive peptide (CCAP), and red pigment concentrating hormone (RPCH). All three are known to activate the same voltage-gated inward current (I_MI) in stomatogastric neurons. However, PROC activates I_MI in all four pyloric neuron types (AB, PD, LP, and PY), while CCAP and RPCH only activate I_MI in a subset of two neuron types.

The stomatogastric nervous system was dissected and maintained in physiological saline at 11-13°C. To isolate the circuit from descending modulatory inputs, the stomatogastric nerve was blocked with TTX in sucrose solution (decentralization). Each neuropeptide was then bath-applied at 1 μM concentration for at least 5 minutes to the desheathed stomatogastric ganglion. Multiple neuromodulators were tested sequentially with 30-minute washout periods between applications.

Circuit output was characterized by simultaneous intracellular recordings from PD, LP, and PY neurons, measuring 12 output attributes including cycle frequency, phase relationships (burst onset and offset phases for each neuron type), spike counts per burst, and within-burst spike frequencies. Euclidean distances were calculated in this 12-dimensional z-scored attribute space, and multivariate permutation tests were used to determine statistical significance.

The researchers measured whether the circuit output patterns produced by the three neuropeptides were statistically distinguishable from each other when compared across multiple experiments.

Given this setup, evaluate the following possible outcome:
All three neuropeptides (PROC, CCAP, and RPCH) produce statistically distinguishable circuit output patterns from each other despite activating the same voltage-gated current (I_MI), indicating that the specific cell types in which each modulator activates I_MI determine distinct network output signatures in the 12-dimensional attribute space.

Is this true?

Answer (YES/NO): NO